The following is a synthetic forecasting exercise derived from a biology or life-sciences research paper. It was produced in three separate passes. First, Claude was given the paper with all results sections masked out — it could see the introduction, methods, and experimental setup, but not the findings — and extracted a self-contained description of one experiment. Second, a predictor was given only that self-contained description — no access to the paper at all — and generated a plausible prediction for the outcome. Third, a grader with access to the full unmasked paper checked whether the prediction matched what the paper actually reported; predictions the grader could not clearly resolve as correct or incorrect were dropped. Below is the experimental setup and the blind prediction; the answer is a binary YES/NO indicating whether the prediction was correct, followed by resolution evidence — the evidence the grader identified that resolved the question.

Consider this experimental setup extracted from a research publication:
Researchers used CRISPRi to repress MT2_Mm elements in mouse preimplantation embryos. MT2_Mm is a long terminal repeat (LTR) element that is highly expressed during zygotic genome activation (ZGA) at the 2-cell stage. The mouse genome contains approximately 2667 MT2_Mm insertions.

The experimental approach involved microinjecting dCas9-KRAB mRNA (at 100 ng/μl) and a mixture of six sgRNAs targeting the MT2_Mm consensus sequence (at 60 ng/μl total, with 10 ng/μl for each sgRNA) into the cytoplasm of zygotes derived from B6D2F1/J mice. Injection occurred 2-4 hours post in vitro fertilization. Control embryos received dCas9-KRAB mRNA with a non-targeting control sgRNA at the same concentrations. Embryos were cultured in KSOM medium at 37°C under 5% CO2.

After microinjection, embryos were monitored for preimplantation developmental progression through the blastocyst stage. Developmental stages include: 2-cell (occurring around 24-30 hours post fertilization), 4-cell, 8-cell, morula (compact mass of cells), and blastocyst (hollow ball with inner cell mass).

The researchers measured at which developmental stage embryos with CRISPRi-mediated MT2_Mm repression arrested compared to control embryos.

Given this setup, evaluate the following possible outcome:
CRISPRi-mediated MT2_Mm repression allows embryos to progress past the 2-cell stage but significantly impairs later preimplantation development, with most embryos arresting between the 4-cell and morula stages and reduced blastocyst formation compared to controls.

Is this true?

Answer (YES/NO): NO